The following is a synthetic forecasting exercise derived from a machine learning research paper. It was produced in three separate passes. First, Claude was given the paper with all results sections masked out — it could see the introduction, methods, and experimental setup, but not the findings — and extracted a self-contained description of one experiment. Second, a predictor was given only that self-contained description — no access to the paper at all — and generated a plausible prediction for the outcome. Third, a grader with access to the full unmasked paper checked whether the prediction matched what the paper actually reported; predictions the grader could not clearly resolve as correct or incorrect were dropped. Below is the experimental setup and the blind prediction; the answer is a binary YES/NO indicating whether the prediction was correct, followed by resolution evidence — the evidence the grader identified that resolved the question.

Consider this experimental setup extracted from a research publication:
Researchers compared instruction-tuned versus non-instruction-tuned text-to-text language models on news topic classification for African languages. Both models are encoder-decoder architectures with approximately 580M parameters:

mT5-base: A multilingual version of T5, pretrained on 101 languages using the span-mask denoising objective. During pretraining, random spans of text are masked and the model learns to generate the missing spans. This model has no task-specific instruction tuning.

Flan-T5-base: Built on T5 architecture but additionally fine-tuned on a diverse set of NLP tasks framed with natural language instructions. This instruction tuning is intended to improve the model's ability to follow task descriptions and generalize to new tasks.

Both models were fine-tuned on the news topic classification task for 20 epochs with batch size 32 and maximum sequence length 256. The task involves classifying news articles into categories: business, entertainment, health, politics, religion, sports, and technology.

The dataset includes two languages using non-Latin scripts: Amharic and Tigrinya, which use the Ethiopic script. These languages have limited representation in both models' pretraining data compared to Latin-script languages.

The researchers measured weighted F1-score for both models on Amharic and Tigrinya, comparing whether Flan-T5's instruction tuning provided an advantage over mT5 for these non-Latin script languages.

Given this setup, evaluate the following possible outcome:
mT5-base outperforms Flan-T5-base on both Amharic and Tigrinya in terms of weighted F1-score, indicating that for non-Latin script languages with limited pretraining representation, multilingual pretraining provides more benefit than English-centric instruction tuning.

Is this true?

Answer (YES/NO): YES